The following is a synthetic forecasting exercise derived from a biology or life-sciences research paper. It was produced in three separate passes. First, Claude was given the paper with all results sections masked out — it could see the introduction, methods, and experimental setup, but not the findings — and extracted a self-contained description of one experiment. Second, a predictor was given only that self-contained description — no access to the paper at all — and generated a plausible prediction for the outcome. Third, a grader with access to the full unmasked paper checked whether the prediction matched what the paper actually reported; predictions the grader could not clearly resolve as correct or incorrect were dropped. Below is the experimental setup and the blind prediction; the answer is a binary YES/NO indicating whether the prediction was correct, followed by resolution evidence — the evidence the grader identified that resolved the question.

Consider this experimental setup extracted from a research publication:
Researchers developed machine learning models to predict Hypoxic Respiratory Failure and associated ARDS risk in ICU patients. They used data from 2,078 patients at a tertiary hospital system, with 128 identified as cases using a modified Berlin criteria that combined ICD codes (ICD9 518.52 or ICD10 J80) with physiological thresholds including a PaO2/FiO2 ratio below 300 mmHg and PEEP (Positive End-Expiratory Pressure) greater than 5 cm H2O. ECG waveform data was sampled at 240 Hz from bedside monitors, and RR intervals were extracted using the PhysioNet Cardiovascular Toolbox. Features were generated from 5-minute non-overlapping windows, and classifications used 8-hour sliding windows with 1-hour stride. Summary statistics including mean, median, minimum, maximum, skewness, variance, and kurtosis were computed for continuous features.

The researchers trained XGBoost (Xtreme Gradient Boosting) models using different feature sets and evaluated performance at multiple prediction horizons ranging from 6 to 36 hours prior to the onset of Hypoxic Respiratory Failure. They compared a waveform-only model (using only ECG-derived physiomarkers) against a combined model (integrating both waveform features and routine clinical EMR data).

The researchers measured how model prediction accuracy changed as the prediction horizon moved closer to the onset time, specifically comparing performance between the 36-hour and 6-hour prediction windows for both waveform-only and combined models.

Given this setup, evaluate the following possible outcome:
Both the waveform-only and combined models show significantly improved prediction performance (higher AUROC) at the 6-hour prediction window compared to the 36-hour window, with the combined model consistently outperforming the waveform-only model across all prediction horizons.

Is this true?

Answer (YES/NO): YES